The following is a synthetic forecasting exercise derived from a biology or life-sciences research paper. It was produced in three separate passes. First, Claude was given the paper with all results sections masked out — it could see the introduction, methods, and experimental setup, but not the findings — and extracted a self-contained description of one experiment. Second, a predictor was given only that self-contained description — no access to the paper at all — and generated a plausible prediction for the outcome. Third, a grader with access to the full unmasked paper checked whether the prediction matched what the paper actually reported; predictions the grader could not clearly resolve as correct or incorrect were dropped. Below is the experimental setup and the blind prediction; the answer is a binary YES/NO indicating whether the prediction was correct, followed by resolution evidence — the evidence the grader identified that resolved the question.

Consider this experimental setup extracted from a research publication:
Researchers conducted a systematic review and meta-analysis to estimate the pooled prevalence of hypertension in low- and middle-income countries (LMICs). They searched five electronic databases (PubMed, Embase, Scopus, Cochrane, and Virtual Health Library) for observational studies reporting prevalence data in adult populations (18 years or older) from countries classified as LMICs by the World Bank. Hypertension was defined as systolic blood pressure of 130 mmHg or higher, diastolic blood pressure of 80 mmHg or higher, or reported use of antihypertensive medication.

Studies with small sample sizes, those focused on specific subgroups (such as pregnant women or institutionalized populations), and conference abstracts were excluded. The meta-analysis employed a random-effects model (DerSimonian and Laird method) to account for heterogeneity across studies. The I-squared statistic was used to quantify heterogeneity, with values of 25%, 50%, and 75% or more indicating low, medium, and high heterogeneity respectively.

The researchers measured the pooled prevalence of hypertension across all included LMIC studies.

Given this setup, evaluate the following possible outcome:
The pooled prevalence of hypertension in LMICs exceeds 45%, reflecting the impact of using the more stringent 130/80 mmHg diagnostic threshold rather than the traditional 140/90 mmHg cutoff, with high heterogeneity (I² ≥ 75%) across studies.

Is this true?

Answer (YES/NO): NO